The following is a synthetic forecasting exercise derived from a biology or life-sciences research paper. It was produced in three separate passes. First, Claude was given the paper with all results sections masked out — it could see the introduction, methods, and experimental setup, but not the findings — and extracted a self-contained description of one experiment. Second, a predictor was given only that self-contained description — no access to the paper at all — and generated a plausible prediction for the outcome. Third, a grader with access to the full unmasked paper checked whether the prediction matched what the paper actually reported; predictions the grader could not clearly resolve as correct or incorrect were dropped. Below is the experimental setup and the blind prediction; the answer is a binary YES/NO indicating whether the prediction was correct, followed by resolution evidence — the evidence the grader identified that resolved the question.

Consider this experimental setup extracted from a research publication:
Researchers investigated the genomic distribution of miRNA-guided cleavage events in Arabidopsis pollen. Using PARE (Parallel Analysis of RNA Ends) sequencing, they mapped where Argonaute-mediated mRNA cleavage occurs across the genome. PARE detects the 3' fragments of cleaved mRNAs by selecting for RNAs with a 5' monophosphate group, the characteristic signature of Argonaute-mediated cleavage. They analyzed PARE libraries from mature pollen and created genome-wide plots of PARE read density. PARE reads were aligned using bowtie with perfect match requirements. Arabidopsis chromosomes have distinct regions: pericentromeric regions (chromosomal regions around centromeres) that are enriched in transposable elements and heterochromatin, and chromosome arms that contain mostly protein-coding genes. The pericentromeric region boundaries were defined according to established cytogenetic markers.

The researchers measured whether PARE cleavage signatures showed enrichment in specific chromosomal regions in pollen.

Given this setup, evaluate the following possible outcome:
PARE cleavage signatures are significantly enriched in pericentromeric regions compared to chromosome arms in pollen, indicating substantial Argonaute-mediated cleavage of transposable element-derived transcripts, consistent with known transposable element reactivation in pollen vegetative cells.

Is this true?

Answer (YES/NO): NO